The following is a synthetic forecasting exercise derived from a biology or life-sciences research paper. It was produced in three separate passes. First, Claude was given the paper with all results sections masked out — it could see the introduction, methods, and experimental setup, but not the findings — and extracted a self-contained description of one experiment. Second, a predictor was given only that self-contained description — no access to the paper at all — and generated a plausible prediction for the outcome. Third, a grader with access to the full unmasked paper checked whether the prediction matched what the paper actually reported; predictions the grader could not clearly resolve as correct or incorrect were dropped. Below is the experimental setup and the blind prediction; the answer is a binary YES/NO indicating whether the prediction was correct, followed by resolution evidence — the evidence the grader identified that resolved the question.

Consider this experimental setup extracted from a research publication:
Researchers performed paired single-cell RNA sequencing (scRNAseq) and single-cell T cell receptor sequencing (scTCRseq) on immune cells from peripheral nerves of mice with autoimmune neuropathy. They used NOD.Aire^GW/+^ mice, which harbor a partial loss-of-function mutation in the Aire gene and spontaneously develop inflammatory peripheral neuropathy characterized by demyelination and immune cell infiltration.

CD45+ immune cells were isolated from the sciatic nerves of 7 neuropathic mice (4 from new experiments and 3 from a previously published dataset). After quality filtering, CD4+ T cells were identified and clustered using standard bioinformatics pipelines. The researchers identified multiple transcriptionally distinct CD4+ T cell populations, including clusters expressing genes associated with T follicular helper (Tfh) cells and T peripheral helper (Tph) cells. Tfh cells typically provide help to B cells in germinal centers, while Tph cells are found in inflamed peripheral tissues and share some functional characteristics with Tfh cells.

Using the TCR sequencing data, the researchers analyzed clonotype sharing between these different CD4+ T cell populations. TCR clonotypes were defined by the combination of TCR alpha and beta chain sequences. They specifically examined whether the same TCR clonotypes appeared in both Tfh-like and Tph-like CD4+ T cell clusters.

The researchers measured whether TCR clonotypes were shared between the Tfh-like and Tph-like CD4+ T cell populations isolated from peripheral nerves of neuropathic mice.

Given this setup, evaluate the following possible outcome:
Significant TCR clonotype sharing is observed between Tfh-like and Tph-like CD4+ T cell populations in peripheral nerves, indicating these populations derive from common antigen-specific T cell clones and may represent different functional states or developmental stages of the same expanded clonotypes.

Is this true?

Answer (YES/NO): YES